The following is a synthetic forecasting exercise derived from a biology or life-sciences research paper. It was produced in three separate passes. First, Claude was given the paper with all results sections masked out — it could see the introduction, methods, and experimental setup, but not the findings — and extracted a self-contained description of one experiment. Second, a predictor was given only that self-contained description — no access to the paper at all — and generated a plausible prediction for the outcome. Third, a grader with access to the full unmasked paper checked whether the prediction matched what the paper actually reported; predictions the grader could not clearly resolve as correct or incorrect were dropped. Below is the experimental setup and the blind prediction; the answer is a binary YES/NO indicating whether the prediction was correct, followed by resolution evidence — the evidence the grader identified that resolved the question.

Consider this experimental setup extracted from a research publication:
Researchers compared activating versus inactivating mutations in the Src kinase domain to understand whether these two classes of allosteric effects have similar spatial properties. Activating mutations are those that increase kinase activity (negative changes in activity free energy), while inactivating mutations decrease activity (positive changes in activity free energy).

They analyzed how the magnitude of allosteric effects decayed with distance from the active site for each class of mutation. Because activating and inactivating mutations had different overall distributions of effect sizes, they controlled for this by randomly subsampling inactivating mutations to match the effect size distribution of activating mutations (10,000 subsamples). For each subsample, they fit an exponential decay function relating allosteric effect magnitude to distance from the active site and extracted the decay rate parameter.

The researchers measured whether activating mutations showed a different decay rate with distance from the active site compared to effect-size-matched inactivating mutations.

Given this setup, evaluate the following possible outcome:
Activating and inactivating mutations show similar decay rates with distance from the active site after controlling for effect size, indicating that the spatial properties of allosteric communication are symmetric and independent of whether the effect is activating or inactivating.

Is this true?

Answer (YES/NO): NO